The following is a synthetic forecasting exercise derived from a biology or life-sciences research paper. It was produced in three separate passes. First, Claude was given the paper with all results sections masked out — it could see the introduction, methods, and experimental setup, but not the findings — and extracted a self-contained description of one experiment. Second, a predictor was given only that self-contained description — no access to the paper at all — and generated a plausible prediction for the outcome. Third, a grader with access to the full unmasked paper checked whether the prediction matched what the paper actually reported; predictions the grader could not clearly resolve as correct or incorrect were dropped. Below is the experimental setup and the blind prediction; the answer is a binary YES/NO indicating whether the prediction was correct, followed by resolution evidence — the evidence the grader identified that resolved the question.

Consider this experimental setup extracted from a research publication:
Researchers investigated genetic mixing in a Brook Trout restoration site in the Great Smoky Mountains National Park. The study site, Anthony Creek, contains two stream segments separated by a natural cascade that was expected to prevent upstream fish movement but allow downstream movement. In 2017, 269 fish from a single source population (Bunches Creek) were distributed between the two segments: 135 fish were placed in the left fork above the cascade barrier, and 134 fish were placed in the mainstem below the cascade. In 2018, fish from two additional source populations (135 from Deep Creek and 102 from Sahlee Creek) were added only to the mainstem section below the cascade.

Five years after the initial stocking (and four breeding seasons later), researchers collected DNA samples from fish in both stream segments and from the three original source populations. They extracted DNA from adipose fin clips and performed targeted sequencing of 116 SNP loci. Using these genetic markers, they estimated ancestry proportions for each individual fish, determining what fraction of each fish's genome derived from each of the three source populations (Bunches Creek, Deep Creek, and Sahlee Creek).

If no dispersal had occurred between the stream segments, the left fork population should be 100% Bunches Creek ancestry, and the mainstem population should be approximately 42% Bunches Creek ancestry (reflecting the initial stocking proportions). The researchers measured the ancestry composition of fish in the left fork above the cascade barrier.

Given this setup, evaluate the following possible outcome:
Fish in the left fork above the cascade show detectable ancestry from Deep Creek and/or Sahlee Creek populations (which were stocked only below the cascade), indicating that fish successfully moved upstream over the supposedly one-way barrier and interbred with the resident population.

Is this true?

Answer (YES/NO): NO